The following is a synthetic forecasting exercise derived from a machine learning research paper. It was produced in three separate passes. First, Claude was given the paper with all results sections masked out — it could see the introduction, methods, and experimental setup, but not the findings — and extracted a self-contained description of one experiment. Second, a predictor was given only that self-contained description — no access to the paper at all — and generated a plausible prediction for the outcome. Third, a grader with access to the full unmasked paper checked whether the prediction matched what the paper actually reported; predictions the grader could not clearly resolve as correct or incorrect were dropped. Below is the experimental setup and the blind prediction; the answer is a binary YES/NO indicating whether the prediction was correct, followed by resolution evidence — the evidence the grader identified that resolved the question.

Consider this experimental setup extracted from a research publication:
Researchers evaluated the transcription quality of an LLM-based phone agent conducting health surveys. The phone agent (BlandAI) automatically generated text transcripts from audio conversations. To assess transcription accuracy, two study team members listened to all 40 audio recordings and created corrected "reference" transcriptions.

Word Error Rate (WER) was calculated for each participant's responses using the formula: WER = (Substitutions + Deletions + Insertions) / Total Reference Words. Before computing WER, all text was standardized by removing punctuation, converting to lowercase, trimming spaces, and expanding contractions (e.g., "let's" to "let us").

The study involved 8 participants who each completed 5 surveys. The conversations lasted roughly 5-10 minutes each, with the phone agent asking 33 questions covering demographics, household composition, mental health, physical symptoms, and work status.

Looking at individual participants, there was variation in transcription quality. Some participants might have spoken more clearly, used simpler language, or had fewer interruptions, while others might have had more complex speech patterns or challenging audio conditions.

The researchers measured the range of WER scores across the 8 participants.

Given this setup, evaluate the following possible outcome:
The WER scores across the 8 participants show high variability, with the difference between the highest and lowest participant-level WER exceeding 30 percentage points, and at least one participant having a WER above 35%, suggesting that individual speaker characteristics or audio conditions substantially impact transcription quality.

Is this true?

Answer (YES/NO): NO